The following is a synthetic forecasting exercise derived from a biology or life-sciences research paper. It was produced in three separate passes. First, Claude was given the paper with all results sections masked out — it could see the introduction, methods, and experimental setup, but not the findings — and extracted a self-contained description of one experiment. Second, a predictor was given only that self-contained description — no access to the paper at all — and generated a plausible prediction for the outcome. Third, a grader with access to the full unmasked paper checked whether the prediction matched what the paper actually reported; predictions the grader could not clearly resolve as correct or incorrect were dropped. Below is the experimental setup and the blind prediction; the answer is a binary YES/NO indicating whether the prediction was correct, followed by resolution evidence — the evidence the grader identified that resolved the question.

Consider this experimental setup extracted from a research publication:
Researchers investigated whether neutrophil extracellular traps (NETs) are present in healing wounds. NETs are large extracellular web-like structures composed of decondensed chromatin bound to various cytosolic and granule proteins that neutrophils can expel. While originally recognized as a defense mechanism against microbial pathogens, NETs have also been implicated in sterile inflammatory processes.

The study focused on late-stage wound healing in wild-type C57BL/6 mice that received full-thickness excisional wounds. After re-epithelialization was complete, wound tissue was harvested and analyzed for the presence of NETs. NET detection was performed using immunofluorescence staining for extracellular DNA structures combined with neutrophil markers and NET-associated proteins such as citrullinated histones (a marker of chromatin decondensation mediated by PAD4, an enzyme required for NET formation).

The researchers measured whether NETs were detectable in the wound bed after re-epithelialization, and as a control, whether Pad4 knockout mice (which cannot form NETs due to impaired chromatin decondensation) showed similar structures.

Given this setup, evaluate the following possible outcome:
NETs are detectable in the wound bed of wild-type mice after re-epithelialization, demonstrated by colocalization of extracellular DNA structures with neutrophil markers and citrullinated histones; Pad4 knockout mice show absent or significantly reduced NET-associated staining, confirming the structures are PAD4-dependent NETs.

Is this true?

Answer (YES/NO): YES